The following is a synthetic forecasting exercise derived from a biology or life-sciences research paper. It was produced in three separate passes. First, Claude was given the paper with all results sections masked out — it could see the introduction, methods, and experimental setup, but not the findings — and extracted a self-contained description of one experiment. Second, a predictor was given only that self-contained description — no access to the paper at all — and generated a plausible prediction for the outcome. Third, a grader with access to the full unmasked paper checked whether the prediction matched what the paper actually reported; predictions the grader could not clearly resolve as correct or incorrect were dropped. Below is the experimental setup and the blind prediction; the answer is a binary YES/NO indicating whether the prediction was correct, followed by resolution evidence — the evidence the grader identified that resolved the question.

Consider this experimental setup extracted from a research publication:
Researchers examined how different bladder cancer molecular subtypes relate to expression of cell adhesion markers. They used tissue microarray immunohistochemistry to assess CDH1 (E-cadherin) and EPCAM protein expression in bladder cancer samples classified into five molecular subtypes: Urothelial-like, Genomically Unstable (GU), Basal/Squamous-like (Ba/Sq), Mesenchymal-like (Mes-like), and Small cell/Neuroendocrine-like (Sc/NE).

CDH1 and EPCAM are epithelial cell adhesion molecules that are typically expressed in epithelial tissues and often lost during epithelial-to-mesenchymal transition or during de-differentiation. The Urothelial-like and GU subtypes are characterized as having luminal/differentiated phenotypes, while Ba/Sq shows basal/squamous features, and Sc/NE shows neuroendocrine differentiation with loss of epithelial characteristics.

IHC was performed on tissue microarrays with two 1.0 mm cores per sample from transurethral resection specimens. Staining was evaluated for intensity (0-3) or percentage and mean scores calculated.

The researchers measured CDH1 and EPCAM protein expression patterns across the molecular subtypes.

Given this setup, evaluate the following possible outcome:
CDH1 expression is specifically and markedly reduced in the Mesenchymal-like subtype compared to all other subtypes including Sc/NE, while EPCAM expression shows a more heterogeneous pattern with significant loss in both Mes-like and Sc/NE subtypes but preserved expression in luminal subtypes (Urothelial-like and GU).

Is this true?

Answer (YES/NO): NO